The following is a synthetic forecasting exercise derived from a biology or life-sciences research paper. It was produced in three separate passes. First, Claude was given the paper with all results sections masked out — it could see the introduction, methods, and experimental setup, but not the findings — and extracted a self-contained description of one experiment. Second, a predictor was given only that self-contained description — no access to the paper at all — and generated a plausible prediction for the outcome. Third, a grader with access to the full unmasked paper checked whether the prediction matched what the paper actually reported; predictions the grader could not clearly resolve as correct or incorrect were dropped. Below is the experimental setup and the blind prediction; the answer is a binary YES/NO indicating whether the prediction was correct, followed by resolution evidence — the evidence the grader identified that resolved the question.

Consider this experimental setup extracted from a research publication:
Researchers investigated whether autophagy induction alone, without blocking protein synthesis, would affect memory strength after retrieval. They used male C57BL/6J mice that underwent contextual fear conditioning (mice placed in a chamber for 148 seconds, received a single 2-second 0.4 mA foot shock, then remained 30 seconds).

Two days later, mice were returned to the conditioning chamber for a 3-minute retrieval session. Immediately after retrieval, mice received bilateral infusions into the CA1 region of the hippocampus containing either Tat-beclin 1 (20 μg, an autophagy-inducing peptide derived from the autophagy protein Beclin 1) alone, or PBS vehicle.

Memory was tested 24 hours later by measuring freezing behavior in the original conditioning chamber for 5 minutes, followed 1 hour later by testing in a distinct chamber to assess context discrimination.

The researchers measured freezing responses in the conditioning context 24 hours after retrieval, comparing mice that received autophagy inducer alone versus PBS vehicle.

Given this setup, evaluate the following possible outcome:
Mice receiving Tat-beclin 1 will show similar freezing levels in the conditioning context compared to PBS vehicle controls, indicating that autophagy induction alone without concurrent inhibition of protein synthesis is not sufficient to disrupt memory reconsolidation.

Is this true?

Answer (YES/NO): YES